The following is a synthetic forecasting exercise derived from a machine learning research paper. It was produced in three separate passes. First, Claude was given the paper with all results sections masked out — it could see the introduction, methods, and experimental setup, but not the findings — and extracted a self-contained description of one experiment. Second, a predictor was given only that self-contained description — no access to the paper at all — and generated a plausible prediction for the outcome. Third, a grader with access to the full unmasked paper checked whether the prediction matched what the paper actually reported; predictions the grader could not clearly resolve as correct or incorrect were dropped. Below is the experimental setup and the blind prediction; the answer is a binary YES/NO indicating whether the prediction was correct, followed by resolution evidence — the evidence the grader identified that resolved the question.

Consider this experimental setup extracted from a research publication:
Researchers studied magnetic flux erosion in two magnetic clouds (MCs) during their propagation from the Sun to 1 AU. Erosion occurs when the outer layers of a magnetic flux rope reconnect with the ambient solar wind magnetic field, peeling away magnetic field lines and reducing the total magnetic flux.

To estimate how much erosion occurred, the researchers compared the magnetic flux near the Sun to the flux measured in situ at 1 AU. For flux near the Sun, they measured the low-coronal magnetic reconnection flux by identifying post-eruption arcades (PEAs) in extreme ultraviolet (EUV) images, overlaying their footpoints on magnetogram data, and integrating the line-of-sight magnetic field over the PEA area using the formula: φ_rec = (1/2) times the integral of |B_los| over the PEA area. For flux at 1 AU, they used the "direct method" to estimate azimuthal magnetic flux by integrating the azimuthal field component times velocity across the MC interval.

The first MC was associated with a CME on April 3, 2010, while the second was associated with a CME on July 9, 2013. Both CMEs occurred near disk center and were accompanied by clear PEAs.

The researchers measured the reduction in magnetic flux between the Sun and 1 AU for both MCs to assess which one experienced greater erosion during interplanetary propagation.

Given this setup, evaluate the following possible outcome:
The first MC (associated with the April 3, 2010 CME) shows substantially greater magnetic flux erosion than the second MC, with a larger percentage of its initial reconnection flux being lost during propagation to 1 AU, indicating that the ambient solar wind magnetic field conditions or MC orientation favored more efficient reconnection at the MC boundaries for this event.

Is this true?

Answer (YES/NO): YES